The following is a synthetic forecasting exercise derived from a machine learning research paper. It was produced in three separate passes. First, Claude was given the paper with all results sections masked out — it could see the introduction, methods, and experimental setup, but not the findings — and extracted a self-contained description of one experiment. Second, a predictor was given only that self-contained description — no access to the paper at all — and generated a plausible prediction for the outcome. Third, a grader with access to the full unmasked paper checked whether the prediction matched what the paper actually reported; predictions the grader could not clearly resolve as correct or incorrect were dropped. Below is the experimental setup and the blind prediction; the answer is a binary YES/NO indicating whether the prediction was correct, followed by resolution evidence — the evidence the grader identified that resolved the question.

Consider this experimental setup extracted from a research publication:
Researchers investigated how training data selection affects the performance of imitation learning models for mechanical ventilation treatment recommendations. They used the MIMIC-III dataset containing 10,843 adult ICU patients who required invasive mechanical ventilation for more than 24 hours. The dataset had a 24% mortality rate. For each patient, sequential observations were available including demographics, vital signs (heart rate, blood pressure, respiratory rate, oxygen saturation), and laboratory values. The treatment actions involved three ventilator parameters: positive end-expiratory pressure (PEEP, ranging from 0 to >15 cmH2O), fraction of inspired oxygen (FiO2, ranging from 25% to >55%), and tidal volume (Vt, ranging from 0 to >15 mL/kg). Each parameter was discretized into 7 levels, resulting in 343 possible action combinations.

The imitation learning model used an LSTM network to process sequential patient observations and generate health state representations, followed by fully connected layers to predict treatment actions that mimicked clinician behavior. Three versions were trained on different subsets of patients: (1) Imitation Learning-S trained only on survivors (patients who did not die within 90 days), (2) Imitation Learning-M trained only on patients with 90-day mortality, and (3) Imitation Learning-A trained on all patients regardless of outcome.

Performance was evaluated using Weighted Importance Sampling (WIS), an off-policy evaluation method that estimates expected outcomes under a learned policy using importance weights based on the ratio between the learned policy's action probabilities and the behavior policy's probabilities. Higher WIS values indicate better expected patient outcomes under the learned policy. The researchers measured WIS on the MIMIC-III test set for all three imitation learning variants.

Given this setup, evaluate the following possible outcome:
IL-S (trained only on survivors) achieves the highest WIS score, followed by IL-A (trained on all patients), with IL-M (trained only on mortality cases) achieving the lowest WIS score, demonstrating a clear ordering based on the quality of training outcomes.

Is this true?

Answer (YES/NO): NO